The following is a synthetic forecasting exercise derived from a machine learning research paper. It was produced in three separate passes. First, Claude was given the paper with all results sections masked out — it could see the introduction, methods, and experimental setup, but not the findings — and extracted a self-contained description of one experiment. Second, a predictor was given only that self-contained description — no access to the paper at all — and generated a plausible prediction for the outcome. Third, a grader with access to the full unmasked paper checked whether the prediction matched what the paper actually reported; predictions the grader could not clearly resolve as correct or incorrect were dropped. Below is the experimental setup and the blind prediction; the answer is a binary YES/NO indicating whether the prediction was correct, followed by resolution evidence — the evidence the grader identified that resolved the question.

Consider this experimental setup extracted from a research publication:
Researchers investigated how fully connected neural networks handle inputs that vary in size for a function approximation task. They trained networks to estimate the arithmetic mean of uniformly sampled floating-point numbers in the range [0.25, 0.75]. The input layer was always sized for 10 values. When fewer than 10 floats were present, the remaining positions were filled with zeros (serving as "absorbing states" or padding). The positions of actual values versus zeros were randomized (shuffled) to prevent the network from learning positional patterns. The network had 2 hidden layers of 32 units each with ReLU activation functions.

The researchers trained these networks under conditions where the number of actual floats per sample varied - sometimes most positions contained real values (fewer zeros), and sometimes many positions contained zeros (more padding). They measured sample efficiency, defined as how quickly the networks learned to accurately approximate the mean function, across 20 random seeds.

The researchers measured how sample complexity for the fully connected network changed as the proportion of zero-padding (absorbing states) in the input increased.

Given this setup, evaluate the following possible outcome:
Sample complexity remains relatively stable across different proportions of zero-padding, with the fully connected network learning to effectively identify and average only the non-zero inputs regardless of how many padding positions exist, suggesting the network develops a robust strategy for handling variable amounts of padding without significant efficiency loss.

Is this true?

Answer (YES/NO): NO